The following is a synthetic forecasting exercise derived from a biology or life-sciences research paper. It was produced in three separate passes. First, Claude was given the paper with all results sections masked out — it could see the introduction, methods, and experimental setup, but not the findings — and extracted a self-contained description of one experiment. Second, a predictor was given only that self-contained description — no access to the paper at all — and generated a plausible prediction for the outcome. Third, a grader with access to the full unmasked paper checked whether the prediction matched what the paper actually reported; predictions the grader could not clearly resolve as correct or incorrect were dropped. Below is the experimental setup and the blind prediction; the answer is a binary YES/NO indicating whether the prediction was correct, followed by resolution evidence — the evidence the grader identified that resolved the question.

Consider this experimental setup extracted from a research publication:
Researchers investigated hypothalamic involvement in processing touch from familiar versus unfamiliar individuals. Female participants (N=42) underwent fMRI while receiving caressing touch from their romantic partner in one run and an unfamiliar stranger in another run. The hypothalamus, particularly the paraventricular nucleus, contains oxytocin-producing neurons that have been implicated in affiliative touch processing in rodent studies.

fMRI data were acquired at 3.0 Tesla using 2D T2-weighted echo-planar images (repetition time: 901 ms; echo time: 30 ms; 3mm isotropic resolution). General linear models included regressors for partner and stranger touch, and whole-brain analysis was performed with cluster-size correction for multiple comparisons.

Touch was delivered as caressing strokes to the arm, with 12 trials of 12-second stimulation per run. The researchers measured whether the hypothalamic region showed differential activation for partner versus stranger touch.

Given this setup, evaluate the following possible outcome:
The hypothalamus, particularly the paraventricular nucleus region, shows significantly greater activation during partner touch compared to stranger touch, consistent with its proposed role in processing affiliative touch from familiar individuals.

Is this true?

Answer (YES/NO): YES